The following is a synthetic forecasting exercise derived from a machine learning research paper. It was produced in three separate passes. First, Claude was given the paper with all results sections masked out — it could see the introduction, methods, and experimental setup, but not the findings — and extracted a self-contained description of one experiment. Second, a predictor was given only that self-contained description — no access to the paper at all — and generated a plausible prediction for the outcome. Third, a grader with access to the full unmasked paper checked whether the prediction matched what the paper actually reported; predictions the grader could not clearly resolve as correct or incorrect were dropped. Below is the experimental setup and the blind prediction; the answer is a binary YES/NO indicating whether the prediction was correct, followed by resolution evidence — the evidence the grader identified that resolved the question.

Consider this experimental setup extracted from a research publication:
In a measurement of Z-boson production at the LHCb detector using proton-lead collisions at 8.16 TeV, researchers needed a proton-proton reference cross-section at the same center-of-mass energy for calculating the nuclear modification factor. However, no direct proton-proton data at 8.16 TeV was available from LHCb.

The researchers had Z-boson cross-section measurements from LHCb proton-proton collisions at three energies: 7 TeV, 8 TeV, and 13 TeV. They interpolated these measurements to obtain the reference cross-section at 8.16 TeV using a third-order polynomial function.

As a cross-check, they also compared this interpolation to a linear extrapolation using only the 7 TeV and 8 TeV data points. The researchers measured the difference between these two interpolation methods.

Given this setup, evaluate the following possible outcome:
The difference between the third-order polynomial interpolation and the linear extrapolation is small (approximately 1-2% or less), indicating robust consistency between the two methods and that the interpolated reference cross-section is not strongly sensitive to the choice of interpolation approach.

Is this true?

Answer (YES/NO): YES